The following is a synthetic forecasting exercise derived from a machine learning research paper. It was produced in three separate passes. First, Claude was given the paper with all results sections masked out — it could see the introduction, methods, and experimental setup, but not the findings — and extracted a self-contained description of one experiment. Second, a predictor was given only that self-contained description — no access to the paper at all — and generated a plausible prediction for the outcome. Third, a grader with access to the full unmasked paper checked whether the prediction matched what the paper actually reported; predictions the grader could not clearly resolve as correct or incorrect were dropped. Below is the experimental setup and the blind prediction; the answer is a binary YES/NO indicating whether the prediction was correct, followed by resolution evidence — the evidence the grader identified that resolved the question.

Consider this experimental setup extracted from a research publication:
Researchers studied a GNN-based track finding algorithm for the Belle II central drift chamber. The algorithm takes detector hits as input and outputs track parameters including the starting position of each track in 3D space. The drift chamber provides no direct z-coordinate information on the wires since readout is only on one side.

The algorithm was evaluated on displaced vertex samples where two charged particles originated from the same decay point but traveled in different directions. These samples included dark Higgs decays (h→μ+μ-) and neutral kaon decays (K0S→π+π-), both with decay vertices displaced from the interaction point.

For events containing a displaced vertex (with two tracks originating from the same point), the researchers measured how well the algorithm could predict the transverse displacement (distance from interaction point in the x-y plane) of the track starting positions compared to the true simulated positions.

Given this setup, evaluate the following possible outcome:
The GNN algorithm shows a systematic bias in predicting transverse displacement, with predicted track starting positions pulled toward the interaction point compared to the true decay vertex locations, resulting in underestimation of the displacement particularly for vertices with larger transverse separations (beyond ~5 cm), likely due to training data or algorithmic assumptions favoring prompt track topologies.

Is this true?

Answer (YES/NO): NO